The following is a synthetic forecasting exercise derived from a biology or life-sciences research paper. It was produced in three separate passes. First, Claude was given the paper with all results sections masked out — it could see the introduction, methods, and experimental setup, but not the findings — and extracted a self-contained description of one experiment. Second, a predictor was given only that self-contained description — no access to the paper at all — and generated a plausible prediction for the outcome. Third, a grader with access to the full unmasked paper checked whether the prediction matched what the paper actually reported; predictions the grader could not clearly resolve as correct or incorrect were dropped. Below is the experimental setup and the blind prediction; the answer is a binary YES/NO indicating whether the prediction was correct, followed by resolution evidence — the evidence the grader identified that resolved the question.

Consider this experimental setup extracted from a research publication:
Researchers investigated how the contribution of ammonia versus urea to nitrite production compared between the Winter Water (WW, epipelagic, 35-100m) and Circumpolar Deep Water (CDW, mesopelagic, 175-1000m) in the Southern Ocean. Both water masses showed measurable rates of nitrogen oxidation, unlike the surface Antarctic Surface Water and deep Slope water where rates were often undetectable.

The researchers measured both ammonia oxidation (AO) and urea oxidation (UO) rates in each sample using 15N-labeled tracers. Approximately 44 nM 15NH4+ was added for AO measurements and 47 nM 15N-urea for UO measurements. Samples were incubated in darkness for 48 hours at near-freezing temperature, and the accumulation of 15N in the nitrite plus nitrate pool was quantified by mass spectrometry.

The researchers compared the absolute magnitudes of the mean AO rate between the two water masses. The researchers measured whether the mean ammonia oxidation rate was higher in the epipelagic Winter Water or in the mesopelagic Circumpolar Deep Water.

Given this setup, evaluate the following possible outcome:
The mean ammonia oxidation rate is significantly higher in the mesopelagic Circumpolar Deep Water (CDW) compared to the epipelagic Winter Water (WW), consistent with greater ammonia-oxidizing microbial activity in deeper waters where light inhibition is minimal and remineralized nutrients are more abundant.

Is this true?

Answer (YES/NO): NO